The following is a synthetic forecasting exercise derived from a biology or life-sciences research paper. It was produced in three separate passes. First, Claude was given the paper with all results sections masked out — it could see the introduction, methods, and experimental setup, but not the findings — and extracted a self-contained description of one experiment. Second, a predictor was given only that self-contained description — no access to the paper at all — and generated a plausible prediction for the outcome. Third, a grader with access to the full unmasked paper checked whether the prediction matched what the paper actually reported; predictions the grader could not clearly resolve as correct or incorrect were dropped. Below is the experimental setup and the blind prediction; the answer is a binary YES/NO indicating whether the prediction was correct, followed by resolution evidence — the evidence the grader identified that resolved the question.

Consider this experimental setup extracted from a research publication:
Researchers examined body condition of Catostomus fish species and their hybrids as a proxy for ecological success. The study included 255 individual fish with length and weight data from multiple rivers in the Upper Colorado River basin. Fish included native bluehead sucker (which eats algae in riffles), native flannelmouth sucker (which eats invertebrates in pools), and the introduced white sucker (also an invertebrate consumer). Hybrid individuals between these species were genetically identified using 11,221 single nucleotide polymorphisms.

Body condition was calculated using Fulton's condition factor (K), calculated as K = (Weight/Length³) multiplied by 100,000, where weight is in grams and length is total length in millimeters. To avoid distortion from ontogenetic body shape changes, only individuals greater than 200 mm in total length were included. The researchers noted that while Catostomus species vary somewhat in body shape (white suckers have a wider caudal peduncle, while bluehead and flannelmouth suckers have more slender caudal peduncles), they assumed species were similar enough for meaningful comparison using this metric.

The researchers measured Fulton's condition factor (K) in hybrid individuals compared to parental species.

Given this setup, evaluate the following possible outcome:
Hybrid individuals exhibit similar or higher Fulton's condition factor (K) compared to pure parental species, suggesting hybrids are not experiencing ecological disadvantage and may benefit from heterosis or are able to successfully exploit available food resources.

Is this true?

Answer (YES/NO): YES